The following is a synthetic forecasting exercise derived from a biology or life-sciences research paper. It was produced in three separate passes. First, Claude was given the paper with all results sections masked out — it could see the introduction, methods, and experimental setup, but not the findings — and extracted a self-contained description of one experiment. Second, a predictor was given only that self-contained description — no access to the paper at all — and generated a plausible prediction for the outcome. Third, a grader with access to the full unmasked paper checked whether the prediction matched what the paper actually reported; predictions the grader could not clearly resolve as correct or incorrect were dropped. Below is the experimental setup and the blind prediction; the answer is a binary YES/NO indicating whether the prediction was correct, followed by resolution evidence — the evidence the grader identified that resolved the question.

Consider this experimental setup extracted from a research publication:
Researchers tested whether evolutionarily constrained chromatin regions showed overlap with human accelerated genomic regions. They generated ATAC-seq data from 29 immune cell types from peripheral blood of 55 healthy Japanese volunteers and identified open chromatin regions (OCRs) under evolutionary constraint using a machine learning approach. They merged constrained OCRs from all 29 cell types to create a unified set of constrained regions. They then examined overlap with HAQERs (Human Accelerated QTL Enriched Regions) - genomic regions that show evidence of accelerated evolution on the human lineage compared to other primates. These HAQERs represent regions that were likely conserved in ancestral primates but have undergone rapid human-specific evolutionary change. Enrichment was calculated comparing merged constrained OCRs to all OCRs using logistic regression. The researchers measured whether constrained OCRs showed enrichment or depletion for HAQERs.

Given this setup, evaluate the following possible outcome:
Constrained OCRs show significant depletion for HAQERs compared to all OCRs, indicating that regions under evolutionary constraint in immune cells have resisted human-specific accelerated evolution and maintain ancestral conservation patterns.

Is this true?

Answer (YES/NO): NO